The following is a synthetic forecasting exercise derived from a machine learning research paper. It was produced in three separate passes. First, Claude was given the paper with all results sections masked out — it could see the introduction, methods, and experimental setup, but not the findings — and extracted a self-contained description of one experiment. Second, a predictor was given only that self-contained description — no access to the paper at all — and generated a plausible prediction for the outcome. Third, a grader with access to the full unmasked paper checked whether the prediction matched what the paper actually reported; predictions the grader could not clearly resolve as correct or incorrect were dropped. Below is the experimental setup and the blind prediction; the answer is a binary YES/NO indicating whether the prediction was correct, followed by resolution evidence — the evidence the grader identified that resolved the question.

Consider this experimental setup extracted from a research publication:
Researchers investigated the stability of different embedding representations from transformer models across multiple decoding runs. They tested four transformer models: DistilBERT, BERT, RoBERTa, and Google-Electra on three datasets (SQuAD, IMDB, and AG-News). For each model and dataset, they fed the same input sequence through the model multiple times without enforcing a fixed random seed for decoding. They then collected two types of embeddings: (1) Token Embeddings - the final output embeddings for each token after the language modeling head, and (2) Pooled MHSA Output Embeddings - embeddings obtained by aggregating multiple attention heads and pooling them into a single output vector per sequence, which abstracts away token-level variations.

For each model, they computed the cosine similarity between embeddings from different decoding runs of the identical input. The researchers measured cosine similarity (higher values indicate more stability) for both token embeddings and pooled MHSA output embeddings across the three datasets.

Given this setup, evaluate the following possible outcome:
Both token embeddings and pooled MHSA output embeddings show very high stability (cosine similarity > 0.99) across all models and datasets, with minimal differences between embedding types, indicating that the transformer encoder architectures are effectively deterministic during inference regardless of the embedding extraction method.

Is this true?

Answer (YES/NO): NO